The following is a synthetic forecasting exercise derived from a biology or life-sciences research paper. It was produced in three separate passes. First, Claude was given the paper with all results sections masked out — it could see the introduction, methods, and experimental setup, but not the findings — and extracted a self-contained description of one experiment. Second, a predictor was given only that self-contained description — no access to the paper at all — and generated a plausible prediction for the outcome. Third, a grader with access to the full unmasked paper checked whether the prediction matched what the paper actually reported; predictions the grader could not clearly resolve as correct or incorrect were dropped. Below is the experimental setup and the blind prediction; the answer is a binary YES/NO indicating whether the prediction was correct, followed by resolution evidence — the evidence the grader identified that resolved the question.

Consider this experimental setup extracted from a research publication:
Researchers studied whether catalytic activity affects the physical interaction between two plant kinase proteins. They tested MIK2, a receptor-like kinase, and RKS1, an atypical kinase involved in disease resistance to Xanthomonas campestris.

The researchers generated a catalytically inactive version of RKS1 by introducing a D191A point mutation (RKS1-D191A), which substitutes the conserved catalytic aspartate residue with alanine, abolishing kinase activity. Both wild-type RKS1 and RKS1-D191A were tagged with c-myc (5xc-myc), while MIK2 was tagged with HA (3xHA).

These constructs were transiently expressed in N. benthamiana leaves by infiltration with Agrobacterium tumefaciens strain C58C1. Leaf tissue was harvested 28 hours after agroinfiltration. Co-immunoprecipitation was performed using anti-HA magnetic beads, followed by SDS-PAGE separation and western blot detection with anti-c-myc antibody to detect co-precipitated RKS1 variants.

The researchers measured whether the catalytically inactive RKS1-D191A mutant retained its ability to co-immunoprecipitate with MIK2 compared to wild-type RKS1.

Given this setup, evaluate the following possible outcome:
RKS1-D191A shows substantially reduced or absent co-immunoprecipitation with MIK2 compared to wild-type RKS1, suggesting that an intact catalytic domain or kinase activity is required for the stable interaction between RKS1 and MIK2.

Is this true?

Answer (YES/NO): NO